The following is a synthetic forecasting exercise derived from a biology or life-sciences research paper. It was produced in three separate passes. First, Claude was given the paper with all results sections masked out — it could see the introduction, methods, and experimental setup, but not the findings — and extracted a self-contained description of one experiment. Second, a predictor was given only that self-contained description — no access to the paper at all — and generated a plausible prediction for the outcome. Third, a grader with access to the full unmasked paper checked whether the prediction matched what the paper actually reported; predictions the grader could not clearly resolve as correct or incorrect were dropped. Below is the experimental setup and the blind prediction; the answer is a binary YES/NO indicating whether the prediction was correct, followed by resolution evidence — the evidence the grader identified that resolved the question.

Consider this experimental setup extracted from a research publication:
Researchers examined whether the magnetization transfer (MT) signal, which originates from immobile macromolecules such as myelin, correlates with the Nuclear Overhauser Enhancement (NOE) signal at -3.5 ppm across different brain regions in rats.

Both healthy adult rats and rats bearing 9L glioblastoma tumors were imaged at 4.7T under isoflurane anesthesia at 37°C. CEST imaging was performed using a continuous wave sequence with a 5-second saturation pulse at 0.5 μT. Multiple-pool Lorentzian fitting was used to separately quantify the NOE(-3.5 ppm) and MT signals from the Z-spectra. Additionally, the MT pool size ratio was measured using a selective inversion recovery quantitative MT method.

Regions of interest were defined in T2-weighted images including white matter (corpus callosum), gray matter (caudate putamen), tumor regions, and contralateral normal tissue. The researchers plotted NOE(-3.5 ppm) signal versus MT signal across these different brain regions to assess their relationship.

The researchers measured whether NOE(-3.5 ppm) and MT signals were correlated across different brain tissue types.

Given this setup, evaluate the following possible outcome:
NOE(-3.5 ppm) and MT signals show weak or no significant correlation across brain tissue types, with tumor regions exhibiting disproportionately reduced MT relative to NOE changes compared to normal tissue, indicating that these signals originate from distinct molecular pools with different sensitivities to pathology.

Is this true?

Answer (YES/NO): NO